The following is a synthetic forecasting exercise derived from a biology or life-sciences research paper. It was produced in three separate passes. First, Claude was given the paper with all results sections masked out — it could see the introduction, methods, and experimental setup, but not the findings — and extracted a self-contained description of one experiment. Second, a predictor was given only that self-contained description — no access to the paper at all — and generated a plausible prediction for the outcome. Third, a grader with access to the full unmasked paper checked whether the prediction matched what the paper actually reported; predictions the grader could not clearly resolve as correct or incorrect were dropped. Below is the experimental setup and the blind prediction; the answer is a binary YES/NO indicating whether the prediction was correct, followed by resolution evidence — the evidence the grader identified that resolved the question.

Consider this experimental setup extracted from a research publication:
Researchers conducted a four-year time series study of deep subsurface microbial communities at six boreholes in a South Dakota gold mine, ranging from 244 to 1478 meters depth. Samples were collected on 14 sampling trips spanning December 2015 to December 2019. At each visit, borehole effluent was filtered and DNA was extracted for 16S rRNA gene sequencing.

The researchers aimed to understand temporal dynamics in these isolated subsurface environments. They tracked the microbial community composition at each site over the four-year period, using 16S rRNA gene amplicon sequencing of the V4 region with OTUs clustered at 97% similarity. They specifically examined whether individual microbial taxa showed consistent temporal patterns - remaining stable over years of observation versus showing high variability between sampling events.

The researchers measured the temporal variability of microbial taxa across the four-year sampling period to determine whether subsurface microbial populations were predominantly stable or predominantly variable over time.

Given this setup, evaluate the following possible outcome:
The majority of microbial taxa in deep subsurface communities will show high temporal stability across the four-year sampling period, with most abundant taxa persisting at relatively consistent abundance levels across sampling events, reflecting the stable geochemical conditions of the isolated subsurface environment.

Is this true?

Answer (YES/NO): YES